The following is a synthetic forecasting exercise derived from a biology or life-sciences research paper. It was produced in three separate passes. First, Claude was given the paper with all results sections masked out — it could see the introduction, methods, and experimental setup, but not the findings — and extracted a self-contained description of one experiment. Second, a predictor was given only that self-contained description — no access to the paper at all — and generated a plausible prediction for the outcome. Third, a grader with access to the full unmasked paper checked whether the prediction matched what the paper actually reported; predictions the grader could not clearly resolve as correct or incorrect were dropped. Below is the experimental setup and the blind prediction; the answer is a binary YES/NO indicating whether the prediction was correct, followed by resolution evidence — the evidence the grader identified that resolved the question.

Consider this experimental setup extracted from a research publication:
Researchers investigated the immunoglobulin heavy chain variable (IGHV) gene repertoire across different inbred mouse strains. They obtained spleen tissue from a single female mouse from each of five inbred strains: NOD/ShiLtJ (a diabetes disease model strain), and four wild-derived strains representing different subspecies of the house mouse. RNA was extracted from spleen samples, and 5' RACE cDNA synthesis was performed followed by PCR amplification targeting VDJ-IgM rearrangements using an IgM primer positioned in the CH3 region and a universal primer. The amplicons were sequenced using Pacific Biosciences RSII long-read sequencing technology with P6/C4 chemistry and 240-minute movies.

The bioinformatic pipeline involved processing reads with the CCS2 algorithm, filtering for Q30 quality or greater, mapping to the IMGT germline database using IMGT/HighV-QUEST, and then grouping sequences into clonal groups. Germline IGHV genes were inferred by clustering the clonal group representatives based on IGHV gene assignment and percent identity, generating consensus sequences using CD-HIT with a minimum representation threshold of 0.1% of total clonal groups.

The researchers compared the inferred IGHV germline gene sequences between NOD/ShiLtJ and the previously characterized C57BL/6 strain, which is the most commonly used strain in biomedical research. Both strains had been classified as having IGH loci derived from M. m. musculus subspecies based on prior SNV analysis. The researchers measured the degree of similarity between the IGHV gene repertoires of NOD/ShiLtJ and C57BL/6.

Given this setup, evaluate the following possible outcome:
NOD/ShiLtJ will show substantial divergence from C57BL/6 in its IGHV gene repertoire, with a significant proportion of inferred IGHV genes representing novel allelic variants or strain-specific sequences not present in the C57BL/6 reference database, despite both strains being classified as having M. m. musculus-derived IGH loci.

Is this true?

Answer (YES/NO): NO